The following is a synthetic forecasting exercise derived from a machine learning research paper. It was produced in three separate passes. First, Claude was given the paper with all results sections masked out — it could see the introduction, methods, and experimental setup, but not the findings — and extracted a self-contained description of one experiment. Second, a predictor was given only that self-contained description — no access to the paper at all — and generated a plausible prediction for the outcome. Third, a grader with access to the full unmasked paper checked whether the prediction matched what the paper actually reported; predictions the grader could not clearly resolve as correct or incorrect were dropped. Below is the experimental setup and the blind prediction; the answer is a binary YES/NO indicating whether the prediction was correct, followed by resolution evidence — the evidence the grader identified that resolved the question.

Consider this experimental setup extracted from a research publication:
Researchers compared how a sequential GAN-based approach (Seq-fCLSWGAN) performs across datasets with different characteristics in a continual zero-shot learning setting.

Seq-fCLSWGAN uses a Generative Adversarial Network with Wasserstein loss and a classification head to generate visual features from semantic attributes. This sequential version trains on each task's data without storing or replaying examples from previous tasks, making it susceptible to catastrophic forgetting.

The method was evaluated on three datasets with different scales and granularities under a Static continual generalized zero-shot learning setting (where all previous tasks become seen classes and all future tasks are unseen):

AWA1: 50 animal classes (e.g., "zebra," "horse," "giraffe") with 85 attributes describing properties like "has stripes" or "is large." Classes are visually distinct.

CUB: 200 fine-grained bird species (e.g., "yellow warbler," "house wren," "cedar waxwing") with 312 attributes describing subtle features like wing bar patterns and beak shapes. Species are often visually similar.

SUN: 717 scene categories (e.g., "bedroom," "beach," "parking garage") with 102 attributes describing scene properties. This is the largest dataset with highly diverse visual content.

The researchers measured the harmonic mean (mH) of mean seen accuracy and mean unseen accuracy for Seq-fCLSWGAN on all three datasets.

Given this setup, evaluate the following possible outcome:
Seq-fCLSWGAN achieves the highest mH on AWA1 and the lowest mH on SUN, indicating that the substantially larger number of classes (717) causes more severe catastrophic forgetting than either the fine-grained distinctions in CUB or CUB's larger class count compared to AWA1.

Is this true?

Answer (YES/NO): YES